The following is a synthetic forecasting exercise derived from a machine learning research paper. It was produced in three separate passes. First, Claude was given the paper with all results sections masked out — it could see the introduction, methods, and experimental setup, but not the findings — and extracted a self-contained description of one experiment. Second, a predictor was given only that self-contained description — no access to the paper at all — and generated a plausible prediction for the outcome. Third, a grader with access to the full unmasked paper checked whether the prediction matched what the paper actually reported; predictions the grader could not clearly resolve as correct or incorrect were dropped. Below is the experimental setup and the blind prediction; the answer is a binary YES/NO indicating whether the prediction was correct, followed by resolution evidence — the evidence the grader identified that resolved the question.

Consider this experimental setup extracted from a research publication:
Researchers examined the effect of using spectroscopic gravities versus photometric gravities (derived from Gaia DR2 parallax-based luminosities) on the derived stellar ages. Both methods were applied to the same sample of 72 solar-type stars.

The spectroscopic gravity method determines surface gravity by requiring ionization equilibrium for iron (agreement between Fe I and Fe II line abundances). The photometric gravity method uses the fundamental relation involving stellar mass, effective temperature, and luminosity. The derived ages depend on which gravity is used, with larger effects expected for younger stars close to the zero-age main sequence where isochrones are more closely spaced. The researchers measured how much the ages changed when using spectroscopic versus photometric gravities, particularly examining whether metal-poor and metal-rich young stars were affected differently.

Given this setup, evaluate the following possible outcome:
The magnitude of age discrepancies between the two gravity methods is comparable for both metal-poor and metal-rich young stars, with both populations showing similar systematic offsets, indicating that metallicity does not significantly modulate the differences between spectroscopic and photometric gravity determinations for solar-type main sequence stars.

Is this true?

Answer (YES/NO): NO